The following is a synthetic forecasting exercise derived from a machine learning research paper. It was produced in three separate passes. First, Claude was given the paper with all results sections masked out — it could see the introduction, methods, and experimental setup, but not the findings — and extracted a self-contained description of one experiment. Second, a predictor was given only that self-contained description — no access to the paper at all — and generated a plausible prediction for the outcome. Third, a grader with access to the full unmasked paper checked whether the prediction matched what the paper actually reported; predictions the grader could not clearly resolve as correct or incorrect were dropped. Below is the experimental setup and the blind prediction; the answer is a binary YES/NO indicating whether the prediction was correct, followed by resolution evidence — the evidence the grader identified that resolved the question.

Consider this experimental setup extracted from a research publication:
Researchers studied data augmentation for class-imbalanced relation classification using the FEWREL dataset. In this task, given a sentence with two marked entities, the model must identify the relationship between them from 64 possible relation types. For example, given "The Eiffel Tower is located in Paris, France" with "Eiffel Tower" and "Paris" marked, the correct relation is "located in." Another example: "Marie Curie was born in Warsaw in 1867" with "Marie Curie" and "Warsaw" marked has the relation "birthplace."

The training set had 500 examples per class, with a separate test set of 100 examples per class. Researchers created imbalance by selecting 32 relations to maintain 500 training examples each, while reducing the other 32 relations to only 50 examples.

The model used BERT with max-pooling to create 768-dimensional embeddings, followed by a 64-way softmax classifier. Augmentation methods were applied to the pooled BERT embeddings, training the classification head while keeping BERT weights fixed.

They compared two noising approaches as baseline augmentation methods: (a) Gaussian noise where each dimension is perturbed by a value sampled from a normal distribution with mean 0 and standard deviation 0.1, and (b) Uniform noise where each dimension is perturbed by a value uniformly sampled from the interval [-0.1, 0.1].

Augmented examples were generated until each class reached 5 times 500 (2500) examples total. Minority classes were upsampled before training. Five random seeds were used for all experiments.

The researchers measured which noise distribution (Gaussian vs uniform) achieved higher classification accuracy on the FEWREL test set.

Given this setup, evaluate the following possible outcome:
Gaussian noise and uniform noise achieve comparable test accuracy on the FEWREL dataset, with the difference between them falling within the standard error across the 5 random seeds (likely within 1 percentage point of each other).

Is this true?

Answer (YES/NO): NO